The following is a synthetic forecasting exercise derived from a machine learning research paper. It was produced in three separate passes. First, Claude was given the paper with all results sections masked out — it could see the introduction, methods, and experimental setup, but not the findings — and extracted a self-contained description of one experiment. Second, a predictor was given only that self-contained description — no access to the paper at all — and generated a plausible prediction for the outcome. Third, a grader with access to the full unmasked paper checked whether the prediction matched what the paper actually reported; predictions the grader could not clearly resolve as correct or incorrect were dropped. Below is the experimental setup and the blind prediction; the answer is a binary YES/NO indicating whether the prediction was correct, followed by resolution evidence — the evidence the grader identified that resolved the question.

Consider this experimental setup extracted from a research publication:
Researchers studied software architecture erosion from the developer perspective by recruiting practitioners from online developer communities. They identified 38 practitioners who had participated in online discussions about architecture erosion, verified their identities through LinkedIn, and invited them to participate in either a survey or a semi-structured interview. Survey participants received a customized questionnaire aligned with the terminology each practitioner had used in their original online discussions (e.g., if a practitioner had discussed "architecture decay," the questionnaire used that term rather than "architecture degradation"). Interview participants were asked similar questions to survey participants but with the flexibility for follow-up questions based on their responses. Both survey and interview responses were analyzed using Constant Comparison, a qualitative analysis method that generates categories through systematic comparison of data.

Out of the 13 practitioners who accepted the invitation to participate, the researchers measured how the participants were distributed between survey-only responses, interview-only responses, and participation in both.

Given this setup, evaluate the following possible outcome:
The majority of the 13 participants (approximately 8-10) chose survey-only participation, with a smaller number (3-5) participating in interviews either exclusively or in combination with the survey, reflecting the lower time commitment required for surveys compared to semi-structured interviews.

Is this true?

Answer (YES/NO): YES